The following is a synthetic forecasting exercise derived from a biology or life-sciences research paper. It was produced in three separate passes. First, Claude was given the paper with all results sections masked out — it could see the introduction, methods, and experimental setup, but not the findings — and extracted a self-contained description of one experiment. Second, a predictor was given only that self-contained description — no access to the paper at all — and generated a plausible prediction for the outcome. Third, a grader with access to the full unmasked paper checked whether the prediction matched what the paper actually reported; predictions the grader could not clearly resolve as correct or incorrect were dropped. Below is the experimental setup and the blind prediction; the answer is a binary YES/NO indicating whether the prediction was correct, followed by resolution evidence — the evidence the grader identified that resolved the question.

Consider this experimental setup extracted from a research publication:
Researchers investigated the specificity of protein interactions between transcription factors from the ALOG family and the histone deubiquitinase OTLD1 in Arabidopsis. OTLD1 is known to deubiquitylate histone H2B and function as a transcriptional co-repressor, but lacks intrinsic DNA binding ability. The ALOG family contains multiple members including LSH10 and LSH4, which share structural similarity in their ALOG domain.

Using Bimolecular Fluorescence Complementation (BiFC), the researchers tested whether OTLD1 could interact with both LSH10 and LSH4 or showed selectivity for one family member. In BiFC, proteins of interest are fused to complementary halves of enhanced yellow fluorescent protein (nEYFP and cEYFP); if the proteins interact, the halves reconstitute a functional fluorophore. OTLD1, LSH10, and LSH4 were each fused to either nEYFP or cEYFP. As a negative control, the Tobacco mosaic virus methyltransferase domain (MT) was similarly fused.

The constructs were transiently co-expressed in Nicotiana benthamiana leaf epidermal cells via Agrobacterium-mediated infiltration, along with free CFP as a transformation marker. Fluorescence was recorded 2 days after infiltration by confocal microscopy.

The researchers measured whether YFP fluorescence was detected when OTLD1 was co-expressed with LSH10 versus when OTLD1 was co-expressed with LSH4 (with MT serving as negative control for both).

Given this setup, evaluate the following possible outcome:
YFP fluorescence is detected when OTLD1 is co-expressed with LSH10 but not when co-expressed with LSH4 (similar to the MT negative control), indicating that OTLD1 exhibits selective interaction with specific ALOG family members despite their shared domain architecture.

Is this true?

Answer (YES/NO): YES